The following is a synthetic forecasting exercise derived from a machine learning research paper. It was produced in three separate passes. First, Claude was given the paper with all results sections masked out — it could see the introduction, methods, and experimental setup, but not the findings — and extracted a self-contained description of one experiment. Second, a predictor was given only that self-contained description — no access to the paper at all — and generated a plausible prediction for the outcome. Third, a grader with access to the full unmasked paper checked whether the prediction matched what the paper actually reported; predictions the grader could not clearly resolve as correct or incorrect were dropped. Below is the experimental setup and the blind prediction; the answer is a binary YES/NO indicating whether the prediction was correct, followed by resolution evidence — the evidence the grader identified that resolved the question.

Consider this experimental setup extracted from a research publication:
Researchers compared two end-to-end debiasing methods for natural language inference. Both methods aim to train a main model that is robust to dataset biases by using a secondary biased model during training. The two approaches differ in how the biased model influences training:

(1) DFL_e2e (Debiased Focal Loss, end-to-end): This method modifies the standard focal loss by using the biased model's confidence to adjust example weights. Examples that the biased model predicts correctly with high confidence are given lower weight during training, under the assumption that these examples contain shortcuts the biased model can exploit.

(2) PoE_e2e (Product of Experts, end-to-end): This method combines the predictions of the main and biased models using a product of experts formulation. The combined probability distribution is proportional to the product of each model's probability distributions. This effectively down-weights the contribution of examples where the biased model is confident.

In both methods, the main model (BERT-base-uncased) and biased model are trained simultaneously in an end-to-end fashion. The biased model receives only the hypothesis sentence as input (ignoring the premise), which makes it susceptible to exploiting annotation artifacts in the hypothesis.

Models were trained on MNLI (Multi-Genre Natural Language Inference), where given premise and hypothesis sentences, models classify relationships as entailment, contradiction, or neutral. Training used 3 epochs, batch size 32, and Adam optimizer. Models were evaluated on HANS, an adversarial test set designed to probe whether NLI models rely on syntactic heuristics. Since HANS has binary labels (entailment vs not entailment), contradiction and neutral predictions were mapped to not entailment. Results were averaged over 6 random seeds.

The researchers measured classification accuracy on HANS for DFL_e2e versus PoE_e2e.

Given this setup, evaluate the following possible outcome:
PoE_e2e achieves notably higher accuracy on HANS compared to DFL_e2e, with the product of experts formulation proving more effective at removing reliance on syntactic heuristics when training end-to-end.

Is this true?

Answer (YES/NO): NO